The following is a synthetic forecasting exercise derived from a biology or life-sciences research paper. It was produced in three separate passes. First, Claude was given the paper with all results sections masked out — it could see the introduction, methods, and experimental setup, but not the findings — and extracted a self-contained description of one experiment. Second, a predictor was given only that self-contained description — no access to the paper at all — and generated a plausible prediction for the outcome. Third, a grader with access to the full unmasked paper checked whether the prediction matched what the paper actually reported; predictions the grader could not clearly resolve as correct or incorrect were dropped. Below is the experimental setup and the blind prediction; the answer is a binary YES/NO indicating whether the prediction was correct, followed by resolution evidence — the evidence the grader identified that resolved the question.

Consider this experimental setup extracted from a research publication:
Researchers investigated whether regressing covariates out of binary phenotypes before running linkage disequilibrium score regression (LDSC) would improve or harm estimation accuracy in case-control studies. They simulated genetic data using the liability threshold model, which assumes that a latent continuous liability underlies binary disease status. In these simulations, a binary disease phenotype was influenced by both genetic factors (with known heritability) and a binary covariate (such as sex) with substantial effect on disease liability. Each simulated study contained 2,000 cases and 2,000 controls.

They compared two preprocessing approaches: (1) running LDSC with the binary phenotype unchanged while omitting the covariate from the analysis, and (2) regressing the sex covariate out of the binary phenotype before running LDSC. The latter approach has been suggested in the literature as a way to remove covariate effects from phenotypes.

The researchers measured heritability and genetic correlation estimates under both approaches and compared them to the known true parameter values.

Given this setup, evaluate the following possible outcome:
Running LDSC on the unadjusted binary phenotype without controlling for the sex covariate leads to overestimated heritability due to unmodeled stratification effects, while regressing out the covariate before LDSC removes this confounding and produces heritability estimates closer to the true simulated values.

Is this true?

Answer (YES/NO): NO